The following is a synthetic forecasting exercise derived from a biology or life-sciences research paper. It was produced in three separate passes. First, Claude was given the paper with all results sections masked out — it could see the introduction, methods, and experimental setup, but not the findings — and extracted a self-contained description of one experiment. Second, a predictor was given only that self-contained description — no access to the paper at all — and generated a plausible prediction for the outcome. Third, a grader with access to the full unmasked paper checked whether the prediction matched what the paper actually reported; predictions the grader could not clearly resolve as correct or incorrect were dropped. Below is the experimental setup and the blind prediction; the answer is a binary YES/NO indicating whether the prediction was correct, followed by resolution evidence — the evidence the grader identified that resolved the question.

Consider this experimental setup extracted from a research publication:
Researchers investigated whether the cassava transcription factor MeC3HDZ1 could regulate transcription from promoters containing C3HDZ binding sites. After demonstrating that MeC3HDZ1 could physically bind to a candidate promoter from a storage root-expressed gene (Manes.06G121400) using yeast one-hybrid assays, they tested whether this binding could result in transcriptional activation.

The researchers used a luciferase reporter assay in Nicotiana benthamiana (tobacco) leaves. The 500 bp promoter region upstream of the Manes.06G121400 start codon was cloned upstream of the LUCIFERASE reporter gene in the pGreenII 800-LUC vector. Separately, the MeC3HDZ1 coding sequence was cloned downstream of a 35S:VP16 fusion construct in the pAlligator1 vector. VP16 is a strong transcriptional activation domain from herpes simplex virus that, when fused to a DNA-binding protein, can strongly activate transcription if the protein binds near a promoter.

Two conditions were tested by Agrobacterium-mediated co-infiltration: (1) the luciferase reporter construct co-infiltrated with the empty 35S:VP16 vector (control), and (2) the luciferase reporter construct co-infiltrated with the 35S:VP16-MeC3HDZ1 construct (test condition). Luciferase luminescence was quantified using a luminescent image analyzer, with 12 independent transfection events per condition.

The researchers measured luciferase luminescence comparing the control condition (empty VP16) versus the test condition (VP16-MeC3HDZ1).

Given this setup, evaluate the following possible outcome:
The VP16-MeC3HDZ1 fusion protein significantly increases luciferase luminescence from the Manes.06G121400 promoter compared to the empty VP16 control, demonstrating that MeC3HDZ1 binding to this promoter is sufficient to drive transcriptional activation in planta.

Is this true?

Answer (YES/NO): YES